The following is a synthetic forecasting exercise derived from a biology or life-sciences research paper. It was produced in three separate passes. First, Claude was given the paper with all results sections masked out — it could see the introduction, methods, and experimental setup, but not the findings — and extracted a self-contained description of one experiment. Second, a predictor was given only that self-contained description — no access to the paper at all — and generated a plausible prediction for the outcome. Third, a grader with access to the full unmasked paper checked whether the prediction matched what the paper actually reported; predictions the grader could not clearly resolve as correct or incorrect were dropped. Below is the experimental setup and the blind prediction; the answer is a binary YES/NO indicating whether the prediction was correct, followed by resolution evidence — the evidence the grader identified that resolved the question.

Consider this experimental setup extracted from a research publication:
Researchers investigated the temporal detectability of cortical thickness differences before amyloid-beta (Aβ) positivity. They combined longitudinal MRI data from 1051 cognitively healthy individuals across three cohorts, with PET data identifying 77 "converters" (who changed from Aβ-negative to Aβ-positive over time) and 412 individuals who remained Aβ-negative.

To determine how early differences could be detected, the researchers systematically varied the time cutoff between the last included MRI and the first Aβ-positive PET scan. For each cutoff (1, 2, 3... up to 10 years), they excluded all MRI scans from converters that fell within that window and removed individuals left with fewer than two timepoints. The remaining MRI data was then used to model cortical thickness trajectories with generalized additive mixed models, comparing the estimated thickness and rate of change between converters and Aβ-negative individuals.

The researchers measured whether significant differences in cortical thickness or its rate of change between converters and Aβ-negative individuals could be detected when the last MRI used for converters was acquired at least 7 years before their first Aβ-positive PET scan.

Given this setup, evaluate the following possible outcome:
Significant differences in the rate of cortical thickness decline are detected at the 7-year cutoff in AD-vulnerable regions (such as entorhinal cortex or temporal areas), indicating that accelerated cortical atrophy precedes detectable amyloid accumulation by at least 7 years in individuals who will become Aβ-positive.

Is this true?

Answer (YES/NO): NO